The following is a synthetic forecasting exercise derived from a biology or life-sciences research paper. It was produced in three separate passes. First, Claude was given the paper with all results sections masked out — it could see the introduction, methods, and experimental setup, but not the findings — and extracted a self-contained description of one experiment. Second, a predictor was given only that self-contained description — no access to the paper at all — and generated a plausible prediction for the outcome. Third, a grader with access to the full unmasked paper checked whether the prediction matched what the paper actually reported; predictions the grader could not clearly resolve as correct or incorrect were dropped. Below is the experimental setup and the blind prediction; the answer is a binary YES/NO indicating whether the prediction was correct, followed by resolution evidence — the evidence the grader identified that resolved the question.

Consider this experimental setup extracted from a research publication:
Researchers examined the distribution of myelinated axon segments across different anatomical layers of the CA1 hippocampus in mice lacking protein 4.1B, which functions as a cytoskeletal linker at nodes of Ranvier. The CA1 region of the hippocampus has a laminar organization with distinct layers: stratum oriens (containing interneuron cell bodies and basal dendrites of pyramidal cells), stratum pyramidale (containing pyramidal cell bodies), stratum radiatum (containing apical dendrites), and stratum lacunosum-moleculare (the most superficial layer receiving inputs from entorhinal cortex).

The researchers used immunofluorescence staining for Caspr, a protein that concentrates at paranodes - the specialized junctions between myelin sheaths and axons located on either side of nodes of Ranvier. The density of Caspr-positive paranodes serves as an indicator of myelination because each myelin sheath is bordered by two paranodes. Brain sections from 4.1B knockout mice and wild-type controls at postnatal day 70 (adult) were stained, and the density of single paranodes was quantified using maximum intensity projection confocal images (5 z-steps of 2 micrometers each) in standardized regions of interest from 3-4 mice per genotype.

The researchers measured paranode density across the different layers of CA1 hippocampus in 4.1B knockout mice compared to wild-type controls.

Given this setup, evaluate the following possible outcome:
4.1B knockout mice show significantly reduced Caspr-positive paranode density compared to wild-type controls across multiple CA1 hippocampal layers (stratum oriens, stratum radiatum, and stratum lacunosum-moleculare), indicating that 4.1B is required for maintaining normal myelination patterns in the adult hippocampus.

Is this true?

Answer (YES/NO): NO